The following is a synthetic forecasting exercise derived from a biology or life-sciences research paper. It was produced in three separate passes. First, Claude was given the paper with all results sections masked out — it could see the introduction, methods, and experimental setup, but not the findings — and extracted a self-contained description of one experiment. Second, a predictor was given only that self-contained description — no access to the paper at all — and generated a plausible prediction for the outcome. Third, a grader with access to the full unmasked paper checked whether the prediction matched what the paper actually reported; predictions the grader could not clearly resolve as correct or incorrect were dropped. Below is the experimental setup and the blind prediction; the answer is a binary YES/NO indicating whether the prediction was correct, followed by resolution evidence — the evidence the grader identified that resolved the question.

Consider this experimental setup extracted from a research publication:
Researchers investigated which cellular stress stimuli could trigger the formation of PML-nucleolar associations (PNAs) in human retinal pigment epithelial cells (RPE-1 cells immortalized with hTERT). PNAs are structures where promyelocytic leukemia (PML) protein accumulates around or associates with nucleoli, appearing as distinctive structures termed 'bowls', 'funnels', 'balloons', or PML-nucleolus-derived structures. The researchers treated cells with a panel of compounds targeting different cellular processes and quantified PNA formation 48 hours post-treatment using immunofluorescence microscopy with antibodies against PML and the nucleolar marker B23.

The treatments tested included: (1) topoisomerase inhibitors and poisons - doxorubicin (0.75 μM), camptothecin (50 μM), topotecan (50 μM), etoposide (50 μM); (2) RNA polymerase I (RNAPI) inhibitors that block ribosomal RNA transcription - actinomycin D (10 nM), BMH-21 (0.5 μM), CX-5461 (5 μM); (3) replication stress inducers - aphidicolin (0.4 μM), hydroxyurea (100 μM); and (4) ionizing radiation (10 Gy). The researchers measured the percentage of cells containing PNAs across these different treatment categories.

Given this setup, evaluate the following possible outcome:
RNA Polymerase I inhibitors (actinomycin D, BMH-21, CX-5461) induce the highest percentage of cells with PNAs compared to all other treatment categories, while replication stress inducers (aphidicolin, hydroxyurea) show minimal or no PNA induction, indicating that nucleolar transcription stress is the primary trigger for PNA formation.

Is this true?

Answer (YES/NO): NO